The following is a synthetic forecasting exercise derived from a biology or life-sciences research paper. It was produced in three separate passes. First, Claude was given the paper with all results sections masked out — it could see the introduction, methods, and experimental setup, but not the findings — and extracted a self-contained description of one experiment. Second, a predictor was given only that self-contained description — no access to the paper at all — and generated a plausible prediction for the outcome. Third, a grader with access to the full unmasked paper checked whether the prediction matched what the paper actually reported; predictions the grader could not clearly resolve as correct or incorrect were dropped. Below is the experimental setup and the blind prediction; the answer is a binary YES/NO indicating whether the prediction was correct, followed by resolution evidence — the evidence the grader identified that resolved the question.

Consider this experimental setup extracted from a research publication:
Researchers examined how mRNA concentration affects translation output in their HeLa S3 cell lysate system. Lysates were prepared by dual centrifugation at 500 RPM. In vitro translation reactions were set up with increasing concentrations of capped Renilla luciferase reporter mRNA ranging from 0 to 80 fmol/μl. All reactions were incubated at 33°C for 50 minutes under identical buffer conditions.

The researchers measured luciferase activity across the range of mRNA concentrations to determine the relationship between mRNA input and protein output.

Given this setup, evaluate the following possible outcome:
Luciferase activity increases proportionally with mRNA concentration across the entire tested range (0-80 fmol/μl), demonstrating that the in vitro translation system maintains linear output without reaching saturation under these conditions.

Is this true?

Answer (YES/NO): NO